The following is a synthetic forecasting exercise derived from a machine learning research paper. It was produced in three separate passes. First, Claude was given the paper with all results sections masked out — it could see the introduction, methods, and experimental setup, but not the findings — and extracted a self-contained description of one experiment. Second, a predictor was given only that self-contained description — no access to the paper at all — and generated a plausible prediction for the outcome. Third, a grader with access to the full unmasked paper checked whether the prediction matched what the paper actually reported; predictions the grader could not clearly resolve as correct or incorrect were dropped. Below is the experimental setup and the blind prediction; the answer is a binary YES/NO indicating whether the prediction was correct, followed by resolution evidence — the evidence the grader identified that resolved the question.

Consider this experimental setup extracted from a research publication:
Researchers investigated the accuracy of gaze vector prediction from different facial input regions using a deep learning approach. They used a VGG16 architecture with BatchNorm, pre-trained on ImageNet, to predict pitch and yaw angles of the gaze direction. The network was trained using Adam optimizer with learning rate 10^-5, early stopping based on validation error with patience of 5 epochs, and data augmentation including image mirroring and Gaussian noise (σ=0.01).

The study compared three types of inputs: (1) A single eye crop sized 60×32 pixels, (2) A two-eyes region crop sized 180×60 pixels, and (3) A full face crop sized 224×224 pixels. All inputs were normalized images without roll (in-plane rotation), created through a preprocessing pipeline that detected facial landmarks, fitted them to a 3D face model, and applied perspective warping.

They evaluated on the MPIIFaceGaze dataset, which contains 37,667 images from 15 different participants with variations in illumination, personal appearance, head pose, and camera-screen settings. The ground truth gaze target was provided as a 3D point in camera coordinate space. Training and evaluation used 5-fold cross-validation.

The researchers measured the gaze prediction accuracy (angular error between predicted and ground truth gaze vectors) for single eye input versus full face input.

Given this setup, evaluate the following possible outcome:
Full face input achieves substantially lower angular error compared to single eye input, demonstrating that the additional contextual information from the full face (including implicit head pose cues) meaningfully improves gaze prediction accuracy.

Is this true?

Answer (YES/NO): NO